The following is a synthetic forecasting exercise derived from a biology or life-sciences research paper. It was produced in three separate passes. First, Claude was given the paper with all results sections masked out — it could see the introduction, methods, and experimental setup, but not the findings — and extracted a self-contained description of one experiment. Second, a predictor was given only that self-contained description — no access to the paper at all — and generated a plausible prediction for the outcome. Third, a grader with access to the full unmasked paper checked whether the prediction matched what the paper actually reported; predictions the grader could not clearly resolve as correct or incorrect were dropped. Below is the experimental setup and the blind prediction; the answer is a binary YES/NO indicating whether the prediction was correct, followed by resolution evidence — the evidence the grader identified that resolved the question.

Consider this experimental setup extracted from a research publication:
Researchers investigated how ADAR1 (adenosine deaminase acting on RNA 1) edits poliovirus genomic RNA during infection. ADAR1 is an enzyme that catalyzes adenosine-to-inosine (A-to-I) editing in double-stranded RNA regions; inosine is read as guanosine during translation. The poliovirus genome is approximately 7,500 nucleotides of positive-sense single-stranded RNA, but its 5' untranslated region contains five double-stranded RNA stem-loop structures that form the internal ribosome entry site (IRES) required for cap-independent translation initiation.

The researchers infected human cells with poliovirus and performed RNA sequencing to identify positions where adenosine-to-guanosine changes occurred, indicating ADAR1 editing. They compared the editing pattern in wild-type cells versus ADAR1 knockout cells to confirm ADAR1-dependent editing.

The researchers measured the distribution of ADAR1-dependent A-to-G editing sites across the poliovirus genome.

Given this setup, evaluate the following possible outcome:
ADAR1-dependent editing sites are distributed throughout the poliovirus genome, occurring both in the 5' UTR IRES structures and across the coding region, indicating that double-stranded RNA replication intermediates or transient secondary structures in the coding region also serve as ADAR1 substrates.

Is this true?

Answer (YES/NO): NO